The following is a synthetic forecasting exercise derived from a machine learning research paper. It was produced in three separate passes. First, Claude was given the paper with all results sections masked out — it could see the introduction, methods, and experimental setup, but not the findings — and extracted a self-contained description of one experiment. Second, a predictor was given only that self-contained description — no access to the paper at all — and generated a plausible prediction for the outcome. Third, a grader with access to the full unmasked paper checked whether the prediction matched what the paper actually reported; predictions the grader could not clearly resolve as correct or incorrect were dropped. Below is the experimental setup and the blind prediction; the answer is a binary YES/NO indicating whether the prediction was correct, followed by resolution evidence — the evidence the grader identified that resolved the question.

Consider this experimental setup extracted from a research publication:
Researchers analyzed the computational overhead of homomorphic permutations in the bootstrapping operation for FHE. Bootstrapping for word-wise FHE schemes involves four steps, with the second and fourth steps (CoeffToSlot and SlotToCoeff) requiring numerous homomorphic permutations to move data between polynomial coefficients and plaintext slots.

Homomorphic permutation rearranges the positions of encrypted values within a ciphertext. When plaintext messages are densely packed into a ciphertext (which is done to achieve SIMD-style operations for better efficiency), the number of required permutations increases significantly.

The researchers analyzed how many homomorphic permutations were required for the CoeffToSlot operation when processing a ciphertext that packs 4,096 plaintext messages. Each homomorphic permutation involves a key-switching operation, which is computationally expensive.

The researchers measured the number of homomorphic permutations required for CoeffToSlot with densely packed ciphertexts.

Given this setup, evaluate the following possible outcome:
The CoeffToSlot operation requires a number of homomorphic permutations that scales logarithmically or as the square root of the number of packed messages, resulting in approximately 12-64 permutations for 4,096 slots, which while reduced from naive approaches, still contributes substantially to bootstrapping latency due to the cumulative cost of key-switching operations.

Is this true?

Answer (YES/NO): YES